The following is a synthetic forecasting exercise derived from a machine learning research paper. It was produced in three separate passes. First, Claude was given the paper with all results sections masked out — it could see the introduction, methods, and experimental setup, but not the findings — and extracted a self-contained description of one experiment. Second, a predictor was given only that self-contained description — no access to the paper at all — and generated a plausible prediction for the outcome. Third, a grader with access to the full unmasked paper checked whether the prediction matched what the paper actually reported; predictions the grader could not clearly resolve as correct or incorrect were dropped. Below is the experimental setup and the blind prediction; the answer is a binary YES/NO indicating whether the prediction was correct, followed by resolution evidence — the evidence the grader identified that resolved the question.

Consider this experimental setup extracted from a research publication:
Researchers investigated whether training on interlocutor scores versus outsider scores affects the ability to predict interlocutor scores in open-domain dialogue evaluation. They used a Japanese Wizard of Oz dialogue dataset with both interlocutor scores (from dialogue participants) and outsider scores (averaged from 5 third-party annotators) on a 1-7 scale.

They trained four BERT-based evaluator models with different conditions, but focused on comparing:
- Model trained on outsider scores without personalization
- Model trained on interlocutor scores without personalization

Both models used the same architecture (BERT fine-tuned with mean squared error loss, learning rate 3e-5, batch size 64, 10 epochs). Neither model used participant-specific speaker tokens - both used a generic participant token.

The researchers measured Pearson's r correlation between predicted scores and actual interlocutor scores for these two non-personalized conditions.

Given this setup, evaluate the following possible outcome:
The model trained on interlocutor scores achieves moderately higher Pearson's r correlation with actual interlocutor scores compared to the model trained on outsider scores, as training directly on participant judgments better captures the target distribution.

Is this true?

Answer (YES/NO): NO